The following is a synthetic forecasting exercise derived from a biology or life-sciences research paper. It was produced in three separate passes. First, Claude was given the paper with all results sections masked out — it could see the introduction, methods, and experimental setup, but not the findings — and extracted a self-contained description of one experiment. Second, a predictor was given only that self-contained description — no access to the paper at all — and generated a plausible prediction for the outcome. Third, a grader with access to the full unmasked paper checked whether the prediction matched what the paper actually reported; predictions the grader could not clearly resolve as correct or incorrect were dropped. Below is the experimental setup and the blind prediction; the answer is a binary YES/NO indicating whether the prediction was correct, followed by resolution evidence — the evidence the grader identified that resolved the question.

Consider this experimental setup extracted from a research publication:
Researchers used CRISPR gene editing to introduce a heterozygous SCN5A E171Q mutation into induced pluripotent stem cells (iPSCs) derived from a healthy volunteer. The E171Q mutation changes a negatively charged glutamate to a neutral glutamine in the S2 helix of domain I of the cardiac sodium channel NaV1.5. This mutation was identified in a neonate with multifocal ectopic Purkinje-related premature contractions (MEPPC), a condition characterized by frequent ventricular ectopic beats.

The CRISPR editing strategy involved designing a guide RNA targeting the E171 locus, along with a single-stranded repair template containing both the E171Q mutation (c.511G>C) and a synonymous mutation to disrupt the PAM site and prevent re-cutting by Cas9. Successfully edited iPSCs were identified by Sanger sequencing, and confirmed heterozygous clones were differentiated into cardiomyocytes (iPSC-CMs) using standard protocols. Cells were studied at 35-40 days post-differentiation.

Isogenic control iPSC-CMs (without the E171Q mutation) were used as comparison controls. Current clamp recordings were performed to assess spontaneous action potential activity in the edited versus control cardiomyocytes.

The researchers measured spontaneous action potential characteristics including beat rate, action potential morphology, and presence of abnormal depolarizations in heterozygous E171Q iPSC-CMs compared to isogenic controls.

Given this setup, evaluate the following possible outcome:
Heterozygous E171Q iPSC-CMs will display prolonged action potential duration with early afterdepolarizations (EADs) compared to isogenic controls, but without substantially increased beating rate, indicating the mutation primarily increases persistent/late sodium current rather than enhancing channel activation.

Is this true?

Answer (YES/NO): YES